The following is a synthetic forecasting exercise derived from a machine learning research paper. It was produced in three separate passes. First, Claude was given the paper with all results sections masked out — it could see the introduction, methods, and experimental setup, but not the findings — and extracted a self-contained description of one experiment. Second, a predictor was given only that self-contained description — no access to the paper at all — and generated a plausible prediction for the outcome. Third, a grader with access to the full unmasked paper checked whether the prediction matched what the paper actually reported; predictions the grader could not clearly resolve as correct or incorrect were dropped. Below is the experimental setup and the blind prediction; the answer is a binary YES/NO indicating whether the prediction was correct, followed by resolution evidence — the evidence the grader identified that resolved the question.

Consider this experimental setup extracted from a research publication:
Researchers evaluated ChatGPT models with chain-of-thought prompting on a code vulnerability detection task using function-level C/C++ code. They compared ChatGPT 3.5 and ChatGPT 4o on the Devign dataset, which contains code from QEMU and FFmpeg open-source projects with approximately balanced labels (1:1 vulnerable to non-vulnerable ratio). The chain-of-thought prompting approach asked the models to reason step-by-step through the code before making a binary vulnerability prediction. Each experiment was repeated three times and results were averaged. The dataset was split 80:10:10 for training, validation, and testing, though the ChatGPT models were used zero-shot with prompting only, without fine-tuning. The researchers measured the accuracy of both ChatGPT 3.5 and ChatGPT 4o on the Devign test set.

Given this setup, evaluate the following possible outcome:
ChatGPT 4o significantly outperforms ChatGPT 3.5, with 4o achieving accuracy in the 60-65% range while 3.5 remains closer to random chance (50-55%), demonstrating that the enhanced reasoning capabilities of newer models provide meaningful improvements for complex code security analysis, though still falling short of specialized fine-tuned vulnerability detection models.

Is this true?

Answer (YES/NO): NO